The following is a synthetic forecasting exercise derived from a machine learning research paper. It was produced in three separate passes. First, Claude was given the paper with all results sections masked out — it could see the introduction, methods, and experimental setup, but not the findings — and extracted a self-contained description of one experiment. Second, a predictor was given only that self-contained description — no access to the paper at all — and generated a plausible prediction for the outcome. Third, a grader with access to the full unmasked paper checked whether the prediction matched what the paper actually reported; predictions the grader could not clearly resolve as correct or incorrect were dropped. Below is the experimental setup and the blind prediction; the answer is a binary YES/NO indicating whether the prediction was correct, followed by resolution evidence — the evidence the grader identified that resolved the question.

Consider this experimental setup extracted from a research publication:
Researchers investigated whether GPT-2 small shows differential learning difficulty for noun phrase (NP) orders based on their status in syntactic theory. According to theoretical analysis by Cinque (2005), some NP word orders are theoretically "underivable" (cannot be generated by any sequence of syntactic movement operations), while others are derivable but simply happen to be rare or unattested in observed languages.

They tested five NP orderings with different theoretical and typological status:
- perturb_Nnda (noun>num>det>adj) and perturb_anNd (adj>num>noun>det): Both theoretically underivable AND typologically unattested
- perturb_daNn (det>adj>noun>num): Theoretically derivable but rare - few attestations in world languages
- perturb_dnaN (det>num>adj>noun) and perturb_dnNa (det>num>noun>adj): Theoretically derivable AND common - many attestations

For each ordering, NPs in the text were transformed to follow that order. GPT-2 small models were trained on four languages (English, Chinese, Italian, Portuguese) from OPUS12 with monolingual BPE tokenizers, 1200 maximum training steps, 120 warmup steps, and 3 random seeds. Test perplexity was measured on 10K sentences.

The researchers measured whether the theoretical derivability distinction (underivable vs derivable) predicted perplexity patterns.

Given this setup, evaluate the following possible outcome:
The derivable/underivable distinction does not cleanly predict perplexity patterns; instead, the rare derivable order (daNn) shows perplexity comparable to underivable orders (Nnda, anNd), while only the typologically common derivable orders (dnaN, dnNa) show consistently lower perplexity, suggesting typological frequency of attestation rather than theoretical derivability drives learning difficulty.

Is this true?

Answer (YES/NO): NO